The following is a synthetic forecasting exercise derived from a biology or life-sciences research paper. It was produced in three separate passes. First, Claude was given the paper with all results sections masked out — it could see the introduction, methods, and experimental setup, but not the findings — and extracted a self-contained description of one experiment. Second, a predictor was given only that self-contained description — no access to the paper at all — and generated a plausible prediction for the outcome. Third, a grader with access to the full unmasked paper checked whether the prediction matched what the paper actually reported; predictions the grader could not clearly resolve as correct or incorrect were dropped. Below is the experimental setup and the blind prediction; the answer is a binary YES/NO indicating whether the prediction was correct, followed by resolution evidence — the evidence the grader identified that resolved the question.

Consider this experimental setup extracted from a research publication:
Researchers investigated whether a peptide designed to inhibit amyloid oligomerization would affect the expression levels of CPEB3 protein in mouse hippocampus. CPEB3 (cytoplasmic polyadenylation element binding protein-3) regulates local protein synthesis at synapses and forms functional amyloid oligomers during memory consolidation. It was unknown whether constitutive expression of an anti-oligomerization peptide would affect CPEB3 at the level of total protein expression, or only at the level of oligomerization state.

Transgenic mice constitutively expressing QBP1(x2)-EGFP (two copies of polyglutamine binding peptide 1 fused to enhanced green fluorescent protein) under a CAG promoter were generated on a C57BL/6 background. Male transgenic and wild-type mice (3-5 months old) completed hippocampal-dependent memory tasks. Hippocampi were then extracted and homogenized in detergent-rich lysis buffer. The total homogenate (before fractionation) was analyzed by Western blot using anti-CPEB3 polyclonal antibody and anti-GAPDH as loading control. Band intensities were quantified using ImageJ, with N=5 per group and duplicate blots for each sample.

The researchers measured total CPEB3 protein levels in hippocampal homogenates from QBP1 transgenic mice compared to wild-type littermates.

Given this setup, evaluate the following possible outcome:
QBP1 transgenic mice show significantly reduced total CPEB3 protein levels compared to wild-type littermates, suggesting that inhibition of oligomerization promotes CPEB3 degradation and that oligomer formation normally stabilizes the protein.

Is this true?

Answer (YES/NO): NO